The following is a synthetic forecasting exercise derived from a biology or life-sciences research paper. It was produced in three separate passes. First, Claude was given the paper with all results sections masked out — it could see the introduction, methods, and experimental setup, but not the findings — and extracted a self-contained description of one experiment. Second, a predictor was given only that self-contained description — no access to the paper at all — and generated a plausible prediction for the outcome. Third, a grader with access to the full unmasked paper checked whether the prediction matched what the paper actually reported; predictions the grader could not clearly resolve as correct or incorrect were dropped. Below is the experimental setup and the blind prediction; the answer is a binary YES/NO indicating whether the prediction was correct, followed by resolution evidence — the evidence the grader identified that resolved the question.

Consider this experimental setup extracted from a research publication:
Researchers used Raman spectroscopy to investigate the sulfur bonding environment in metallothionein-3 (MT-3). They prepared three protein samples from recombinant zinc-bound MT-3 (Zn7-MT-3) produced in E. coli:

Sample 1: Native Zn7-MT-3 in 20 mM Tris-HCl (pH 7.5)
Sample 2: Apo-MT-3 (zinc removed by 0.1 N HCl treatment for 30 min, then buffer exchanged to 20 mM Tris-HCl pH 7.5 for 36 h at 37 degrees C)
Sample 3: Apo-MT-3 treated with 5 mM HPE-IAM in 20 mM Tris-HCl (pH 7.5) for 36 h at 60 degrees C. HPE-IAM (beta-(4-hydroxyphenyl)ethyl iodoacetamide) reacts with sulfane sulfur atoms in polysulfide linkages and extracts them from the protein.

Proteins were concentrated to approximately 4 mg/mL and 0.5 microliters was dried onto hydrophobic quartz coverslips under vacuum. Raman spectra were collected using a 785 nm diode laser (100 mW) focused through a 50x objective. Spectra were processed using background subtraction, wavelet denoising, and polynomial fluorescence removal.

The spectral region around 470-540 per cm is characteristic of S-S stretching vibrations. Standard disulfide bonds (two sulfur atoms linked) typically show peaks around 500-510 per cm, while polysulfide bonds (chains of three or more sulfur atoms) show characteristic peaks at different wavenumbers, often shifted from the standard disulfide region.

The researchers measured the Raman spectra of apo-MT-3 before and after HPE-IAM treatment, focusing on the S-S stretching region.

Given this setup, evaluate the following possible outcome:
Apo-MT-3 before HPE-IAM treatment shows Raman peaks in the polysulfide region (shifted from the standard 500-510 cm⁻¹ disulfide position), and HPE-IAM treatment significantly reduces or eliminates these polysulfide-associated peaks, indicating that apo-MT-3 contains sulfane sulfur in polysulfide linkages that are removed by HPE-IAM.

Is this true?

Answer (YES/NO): NO